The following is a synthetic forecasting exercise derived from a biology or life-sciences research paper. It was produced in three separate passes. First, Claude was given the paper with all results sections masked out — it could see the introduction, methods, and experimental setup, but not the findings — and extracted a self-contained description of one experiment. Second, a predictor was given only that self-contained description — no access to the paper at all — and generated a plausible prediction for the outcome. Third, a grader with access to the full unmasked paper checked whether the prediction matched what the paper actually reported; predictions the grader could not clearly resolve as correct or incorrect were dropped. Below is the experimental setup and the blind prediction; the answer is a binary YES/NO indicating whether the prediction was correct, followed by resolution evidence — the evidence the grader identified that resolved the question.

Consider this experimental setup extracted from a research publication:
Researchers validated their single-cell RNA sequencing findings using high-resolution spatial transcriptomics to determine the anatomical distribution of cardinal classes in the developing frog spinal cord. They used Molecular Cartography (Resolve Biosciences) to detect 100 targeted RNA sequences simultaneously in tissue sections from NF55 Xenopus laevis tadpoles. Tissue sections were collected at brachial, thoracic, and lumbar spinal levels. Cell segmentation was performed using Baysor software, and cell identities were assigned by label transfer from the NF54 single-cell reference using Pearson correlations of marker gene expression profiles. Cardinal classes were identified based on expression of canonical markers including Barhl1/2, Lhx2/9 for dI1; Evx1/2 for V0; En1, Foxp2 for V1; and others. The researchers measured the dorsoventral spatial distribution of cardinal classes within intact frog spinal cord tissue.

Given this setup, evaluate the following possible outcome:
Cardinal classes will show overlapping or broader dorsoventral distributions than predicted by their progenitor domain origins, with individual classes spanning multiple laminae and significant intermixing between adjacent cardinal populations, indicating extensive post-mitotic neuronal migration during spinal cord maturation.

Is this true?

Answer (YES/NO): NO